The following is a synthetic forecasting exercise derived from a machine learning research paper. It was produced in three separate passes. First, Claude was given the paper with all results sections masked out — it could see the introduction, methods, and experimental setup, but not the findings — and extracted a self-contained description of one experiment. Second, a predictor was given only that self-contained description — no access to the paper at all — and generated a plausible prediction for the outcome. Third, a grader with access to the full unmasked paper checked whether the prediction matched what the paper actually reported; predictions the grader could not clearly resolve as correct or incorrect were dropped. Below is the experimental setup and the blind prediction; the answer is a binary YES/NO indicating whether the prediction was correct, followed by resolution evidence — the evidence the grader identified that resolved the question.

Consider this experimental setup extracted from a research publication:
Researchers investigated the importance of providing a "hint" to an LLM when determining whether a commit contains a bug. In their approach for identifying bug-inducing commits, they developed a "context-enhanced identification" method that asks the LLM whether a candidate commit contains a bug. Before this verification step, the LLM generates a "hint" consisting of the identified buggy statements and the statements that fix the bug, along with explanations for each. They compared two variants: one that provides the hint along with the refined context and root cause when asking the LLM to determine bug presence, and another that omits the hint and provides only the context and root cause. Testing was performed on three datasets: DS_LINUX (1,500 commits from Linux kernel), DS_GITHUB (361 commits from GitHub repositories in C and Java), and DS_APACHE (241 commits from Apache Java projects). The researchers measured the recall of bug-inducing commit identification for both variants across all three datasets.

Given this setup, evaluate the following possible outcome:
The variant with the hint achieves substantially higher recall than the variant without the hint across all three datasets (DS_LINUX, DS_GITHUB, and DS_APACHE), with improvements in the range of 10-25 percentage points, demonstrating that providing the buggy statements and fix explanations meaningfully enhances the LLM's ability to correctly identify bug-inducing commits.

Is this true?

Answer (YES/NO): NO